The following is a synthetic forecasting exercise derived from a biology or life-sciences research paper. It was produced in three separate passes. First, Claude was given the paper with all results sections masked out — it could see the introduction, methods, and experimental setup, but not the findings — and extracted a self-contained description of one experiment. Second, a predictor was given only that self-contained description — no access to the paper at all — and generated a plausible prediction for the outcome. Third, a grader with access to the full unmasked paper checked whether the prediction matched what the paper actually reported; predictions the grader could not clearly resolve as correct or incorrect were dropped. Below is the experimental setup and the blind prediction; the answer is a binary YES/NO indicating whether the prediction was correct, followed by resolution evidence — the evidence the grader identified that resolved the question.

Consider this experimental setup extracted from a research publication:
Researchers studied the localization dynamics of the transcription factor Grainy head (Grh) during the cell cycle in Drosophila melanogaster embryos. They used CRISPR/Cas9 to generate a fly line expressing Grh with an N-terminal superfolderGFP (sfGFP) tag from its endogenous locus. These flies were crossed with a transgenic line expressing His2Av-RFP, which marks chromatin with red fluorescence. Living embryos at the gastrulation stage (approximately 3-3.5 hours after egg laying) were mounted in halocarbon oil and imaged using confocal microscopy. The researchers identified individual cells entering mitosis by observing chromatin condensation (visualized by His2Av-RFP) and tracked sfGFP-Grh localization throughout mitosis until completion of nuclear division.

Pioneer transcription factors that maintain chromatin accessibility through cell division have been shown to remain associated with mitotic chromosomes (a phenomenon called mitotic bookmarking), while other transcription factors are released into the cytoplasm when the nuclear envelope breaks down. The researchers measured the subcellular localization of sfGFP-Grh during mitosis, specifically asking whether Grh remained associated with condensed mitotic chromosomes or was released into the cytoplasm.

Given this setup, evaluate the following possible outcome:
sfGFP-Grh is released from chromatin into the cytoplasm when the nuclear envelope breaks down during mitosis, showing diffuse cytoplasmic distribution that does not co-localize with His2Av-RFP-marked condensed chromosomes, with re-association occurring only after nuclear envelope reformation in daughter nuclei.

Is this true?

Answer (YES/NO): NO